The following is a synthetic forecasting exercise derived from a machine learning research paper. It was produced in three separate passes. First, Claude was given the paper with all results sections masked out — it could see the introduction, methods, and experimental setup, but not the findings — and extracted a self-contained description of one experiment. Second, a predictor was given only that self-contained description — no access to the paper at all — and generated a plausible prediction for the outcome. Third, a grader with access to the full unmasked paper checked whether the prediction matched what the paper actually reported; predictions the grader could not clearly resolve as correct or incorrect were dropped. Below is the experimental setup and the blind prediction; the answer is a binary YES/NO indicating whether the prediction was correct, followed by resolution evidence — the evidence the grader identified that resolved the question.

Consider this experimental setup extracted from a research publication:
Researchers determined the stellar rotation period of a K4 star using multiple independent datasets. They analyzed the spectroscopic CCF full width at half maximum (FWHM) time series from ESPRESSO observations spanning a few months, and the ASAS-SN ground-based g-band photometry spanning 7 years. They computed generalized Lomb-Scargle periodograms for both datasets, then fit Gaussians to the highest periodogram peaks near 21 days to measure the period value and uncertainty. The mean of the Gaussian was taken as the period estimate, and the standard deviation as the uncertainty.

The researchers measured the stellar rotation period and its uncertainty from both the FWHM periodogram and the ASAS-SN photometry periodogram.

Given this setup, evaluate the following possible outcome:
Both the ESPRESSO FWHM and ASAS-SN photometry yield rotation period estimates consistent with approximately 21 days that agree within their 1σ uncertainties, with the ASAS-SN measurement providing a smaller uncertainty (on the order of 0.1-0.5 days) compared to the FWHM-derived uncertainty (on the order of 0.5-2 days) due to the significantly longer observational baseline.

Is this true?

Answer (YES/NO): YES